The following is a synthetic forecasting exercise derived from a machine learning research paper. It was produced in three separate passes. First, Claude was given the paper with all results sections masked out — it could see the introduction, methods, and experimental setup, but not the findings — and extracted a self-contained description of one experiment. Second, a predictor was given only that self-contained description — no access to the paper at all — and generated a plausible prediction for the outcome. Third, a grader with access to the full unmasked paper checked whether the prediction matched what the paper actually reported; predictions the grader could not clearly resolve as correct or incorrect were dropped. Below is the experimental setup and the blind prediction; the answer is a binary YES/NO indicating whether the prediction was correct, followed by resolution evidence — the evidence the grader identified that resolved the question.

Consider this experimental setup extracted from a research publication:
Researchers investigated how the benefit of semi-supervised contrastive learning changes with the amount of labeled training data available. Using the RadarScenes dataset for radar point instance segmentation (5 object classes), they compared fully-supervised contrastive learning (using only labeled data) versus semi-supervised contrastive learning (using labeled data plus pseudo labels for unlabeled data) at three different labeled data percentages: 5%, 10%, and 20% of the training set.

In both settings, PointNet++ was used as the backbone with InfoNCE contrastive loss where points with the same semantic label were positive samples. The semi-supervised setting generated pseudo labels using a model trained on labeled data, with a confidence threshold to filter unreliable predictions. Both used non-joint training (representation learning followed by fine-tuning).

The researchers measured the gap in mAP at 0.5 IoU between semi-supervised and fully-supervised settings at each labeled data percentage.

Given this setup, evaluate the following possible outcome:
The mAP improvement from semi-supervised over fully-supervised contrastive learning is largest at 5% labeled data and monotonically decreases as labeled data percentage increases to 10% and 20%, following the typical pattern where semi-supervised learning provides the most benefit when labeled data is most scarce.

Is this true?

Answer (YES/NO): YES